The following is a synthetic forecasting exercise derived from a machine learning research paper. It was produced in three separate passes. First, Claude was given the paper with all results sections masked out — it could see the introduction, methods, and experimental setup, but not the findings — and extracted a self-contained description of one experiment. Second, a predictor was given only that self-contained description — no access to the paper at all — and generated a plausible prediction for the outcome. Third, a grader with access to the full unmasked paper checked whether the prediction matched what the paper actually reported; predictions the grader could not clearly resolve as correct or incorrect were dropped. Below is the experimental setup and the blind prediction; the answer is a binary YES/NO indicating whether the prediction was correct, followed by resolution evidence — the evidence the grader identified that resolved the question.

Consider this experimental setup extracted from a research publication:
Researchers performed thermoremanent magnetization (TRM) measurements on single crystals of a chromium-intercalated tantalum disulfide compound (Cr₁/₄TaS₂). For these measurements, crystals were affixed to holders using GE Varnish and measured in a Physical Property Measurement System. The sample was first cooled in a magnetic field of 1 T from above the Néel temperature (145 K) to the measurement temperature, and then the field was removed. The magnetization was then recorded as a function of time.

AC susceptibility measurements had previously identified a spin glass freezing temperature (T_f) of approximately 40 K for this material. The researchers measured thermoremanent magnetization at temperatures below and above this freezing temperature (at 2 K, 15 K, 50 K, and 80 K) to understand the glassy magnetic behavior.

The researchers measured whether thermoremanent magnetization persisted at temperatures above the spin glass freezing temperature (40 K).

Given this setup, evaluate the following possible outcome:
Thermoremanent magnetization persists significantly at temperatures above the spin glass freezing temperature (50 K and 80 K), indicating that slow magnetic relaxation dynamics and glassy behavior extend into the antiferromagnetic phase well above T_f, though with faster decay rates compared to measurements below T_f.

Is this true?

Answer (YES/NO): NO